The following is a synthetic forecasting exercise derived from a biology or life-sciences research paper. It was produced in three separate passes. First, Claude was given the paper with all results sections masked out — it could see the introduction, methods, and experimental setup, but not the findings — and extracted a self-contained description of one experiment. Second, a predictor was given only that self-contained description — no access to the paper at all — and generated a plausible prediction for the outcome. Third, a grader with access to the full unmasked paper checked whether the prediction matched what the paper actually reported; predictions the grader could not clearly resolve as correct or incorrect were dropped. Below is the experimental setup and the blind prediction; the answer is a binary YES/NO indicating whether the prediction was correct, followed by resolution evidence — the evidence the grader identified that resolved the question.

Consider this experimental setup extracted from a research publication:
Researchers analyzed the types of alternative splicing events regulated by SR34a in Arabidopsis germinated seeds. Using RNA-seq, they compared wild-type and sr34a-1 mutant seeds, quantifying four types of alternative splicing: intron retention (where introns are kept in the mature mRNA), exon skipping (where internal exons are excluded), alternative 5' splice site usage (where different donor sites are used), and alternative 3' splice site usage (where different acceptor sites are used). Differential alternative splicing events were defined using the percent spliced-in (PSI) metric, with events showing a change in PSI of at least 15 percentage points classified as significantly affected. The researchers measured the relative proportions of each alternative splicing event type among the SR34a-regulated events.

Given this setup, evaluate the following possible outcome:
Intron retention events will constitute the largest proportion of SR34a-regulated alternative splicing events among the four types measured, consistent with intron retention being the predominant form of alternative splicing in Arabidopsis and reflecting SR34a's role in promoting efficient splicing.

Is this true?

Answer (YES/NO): NO